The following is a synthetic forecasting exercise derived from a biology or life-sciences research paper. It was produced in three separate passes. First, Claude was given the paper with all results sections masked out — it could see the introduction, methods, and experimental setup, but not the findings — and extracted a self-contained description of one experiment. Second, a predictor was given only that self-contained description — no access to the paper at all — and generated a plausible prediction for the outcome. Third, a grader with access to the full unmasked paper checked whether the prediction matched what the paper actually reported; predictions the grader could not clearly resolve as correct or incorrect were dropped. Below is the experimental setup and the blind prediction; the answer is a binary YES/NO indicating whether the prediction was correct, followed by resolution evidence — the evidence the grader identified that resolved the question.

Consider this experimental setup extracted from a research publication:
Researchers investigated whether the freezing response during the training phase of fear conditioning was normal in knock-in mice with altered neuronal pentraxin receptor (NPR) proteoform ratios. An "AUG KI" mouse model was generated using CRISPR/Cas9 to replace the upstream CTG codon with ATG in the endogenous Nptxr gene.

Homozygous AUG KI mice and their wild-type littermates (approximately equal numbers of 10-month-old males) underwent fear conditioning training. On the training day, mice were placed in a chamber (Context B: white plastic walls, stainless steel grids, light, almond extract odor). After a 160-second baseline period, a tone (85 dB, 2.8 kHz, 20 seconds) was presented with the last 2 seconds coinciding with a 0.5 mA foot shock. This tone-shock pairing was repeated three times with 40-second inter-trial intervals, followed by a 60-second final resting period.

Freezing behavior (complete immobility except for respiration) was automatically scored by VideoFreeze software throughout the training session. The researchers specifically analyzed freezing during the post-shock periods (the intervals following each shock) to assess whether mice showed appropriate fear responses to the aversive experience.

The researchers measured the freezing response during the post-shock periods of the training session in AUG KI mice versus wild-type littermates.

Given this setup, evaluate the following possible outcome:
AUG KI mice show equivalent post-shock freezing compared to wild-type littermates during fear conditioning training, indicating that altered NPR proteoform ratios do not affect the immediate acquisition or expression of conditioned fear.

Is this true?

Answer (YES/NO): NO